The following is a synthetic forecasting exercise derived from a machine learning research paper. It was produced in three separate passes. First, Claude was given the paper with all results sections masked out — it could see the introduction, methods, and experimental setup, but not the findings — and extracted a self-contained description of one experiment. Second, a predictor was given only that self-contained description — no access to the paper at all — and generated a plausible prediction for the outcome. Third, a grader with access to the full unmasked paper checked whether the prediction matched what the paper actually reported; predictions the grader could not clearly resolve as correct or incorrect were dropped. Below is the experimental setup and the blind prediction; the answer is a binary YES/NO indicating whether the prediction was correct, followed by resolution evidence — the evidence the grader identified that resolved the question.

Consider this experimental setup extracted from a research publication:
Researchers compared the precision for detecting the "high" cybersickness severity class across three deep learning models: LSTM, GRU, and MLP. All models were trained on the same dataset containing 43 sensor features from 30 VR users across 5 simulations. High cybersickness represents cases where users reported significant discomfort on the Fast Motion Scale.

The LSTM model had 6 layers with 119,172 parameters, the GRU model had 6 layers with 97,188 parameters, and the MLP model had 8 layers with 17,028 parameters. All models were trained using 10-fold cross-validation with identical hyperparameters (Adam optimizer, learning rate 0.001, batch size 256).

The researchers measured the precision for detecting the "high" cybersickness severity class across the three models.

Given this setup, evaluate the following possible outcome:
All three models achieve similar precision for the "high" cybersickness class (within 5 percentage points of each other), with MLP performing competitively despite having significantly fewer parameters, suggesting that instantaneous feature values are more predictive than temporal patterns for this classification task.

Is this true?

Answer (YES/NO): NO